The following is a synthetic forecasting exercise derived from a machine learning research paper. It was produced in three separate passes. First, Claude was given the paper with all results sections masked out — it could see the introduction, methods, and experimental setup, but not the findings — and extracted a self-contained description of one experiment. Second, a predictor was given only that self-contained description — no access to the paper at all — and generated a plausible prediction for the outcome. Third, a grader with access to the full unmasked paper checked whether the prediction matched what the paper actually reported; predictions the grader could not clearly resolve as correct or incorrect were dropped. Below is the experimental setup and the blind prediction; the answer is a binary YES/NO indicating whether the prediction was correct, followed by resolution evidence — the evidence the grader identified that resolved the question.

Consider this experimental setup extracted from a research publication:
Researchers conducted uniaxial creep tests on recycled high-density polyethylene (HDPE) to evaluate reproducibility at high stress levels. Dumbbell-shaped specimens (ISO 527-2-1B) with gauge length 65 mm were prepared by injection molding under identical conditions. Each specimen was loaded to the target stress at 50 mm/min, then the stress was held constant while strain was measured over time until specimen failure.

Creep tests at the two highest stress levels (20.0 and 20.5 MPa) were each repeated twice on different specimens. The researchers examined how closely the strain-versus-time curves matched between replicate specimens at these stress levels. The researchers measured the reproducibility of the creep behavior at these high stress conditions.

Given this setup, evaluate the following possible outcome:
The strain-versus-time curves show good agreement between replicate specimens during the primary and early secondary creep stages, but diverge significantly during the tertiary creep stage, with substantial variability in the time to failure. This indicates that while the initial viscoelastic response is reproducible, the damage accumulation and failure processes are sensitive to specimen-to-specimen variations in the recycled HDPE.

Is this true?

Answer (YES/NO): NO